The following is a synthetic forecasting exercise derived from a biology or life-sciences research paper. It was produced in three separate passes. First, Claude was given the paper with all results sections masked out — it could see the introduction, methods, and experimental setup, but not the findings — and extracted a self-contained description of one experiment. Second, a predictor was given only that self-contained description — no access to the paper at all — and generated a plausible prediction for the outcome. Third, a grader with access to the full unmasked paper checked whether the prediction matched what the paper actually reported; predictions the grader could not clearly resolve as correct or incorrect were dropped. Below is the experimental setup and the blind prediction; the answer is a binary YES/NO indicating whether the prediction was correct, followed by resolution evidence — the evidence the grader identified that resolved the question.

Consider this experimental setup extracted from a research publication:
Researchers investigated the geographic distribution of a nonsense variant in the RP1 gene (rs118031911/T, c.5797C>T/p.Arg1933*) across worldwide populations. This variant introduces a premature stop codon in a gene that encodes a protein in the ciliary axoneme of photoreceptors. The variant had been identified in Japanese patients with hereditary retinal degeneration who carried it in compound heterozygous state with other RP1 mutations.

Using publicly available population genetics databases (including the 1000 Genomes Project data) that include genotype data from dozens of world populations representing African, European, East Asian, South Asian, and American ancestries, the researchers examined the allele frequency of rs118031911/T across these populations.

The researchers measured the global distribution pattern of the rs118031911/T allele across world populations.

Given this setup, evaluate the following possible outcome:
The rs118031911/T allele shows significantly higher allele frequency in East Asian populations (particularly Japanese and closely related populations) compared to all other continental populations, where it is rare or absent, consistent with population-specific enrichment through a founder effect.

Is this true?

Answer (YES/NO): YES